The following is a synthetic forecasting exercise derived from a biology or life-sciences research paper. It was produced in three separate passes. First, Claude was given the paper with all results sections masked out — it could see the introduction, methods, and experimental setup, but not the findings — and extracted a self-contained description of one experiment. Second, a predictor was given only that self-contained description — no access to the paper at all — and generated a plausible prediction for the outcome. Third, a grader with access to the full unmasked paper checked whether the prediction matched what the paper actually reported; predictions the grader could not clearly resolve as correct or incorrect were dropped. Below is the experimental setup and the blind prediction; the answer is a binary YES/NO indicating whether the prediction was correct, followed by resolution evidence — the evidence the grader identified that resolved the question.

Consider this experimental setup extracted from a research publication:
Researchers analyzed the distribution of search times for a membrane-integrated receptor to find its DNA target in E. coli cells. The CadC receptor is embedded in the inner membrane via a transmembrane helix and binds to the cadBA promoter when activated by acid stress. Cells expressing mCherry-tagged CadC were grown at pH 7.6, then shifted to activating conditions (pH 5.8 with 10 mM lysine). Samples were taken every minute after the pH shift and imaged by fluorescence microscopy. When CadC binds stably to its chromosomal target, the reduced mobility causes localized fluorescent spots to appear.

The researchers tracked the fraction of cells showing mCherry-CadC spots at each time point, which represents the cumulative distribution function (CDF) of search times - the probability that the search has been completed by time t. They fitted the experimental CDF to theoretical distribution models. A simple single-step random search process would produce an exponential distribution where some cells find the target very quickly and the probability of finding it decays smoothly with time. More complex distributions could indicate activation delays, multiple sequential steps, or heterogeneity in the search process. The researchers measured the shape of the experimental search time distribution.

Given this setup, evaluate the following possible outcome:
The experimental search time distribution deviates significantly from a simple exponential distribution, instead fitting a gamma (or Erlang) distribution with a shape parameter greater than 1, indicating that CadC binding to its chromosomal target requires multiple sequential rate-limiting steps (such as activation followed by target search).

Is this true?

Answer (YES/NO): NO